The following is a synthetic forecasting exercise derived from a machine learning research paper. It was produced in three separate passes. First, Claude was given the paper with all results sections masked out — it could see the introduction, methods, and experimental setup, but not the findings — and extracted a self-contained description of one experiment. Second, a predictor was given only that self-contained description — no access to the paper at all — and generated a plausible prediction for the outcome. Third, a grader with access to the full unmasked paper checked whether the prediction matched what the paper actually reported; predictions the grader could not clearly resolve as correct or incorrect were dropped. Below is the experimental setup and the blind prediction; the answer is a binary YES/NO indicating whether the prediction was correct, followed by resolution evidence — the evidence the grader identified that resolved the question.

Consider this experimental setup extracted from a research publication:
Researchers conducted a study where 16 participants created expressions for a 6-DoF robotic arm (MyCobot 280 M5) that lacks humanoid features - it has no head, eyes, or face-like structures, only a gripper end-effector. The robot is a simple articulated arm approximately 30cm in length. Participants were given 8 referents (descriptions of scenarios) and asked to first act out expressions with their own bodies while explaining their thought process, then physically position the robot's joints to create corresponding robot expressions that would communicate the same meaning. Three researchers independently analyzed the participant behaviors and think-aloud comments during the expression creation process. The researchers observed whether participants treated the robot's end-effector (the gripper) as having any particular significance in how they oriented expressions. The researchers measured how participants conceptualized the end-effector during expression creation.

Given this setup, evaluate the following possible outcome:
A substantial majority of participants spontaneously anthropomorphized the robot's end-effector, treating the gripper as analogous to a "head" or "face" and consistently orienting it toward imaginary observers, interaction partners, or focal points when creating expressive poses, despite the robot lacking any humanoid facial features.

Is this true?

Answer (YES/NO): YES